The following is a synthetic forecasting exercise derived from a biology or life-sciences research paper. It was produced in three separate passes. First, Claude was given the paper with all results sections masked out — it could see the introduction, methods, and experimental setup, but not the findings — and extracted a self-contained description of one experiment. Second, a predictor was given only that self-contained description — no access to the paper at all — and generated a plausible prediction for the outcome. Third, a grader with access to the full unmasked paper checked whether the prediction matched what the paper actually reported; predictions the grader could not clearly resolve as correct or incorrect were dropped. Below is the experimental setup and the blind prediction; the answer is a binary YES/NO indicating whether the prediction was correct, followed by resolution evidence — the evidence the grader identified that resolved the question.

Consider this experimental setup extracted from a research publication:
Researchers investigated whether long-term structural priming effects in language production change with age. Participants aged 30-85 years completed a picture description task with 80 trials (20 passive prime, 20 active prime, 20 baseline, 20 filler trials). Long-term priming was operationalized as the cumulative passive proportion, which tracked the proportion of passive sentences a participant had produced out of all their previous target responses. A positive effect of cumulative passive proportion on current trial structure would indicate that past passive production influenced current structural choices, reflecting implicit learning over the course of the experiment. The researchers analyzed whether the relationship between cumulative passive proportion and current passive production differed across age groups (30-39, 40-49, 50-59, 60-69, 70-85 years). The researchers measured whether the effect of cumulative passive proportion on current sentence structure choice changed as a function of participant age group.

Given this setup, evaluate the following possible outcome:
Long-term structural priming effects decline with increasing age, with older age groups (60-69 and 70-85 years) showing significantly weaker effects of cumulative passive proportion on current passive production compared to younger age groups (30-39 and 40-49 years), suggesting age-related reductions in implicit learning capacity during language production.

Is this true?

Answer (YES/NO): NO